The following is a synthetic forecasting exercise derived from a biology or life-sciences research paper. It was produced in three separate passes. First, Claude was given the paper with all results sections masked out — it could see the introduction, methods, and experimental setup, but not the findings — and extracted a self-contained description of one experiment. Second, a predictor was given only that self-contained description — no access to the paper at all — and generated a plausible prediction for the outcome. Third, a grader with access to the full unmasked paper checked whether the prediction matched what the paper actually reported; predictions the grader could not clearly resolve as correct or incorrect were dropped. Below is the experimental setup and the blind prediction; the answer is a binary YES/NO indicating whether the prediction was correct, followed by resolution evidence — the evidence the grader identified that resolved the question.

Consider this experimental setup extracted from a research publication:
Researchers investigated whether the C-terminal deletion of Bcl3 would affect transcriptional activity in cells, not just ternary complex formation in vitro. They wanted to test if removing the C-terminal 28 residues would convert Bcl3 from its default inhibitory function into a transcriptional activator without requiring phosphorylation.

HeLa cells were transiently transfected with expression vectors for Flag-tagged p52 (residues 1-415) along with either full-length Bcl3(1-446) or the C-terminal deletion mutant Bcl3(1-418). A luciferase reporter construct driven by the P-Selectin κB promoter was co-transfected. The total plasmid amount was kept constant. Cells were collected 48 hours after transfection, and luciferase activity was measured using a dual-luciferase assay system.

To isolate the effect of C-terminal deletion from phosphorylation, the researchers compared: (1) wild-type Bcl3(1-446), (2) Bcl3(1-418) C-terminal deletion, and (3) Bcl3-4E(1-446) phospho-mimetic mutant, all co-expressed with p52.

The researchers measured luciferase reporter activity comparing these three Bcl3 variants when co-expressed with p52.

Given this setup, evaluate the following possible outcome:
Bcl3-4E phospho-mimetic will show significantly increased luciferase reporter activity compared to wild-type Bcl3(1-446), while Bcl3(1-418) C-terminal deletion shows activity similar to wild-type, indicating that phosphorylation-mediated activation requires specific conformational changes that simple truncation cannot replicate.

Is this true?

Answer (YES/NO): NO